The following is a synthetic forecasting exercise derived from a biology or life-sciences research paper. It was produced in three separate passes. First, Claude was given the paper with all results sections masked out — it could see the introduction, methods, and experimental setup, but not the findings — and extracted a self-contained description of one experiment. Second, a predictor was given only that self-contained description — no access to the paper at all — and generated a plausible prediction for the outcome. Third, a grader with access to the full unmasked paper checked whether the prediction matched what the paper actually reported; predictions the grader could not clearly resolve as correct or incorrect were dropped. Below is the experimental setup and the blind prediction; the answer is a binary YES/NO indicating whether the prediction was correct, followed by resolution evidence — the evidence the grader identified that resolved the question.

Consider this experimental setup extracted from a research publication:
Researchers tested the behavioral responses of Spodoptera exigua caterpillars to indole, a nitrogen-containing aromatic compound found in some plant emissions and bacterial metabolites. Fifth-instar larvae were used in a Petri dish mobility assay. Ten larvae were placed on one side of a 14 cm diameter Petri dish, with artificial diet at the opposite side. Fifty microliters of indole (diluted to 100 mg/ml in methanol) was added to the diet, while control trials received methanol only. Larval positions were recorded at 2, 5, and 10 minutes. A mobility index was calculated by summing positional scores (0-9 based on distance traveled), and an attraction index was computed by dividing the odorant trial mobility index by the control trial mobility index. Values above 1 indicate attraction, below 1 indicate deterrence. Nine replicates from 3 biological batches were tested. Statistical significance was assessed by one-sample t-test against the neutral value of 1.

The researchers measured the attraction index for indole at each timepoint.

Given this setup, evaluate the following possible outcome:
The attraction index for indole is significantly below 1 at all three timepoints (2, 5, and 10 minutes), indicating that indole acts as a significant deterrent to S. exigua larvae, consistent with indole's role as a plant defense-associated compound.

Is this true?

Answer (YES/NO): YES